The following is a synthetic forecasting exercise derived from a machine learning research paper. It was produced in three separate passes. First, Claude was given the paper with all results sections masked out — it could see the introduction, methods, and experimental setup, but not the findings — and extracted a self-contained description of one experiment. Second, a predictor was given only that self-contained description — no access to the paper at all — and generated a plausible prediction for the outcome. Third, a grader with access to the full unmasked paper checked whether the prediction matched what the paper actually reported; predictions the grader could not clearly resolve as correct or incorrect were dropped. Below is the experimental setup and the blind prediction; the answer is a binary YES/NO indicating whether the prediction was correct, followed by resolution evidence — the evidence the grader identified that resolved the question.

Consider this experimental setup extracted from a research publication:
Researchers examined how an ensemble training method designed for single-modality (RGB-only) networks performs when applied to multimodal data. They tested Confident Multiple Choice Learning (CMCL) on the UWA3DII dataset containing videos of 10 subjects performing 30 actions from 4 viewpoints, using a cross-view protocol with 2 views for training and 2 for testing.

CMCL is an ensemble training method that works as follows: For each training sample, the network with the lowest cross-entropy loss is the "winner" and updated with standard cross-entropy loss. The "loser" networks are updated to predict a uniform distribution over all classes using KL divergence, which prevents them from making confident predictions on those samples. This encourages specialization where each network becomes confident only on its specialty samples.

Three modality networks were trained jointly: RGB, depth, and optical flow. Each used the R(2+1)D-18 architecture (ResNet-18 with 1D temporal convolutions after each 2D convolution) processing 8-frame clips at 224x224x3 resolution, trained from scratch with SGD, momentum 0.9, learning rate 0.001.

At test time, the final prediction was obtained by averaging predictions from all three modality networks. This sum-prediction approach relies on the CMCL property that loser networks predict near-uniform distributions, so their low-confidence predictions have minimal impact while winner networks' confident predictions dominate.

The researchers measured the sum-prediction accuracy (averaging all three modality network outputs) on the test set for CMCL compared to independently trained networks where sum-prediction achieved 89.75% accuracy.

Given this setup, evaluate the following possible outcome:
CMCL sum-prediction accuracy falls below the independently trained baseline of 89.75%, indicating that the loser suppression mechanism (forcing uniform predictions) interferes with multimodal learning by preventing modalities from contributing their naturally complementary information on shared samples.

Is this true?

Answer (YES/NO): YES